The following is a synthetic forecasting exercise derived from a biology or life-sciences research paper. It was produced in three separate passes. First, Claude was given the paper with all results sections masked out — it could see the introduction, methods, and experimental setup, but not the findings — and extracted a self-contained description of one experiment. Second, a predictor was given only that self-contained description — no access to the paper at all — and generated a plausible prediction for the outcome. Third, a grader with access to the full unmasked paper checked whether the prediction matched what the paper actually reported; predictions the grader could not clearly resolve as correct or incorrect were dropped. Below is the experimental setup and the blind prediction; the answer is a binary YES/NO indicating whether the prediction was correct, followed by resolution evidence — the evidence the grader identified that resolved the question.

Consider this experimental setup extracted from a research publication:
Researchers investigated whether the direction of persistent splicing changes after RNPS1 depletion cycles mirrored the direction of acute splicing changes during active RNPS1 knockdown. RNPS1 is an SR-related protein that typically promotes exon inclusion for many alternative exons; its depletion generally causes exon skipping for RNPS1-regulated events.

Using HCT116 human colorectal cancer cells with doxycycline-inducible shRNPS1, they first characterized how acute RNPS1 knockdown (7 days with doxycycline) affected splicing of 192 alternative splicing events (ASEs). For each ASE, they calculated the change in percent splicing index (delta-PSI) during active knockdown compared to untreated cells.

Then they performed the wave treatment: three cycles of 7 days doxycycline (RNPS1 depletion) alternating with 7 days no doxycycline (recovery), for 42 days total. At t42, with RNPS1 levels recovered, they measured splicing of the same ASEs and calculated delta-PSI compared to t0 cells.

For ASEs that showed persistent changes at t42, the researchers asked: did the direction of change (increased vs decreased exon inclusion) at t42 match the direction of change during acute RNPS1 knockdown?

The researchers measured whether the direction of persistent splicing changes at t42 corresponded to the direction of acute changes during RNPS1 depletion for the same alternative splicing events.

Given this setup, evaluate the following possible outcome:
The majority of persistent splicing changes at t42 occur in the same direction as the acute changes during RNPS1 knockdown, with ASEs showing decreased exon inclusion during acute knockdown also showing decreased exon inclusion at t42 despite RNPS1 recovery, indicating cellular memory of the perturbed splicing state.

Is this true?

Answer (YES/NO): YES